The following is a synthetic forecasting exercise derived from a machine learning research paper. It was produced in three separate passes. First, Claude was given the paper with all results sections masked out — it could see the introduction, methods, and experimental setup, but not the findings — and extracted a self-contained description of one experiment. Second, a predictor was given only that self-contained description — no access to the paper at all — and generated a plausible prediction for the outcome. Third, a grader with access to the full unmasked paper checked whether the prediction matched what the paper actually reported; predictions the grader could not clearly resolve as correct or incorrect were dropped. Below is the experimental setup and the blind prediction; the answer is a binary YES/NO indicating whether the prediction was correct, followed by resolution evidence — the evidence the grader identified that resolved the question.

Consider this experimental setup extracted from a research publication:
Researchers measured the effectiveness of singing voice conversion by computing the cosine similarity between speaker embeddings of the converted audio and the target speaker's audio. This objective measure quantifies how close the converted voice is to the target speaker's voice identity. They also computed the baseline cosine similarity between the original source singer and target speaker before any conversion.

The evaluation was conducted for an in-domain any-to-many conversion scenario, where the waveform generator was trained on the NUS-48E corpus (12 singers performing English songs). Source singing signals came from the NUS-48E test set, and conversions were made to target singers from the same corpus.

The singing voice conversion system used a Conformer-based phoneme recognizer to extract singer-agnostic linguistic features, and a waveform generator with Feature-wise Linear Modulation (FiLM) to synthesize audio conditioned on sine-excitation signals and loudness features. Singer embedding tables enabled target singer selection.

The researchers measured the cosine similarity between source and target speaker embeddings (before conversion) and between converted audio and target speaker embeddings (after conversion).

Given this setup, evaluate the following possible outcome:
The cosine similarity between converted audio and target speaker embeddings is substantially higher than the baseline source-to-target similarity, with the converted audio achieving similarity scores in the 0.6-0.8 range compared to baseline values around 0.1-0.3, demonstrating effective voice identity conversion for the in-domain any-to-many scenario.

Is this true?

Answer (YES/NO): YES